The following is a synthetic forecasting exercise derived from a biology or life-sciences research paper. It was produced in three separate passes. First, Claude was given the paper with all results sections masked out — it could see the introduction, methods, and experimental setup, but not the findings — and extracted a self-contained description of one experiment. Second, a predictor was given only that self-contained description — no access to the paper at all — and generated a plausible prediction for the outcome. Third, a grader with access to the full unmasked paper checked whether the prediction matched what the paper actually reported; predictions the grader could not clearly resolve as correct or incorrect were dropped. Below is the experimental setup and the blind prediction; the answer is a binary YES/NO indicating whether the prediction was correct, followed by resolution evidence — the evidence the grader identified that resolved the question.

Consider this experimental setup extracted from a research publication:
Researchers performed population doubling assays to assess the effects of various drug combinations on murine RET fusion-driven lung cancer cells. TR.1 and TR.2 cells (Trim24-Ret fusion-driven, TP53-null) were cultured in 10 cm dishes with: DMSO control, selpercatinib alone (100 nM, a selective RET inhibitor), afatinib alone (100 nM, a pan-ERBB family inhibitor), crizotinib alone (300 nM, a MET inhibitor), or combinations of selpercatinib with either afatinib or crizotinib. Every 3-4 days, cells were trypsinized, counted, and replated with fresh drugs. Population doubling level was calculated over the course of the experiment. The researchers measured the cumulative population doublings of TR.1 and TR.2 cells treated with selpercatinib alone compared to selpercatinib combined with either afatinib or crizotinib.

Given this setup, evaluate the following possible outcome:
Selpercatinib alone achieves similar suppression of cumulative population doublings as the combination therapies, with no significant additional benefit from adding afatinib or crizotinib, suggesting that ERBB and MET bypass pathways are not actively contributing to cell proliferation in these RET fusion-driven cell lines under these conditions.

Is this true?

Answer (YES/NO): NO